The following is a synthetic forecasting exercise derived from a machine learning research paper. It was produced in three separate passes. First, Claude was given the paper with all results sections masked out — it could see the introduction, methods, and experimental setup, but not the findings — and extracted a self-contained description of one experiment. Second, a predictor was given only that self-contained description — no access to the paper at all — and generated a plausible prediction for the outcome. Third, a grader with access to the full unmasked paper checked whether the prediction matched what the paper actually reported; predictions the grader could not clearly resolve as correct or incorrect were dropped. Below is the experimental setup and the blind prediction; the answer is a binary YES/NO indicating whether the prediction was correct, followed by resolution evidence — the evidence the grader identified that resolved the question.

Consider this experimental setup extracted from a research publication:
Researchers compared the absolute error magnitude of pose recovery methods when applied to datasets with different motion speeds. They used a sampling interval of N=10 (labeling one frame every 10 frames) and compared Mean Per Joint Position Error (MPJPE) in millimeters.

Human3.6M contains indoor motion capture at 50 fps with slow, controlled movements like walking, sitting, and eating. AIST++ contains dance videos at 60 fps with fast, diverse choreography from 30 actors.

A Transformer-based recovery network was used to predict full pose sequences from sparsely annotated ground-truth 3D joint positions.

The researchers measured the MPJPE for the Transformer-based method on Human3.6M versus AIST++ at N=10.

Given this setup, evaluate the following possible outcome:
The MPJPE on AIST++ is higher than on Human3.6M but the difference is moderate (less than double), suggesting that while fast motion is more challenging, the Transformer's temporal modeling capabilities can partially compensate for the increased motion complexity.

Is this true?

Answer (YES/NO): NO